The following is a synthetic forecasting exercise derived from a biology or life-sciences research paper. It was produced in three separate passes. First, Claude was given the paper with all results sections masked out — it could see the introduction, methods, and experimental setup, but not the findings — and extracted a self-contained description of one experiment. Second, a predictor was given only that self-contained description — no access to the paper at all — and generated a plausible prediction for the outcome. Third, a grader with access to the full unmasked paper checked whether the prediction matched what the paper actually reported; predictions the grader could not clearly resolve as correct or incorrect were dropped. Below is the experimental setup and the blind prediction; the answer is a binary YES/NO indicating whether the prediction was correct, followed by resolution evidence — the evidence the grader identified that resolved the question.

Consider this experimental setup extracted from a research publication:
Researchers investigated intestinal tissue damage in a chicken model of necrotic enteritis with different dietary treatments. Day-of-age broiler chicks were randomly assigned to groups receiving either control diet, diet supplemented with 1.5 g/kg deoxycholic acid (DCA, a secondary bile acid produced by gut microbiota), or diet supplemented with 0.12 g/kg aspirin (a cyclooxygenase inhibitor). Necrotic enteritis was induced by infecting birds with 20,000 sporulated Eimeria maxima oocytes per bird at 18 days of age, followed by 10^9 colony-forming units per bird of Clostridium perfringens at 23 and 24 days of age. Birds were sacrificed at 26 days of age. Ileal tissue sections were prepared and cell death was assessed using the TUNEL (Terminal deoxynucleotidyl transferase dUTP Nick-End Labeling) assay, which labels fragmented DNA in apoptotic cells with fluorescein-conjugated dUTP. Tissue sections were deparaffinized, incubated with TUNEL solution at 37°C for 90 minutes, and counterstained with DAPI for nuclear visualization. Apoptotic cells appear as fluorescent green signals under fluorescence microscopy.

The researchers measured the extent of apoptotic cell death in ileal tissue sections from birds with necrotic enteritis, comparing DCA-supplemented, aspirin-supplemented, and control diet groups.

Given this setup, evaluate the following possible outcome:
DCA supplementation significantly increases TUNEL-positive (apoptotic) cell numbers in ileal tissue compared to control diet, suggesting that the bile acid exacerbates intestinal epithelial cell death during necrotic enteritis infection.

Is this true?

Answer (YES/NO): NO